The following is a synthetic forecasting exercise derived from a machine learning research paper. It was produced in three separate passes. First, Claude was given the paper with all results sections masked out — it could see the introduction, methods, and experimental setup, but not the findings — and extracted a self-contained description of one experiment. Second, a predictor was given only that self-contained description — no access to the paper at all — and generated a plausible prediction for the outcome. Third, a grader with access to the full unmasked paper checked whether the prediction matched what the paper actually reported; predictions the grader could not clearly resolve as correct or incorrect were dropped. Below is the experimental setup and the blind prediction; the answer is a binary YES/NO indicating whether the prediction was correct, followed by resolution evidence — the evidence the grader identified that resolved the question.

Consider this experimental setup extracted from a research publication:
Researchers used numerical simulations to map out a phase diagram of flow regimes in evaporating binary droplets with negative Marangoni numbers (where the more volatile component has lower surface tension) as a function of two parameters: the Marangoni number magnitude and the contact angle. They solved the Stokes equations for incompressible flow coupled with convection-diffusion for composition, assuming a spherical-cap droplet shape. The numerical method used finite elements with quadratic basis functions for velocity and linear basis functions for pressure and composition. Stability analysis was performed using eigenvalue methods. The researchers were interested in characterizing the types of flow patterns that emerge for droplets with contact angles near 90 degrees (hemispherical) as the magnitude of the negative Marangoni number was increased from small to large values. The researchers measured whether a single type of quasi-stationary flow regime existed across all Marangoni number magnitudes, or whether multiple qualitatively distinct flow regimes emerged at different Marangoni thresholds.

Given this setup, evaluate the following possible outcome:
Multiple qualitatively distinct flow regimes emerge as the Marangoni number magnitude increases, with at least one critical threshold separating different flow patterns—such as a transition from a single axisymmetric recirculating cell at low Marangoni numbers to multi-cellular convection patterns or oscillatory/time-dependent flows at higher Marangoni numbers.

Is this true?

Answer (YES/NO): YES